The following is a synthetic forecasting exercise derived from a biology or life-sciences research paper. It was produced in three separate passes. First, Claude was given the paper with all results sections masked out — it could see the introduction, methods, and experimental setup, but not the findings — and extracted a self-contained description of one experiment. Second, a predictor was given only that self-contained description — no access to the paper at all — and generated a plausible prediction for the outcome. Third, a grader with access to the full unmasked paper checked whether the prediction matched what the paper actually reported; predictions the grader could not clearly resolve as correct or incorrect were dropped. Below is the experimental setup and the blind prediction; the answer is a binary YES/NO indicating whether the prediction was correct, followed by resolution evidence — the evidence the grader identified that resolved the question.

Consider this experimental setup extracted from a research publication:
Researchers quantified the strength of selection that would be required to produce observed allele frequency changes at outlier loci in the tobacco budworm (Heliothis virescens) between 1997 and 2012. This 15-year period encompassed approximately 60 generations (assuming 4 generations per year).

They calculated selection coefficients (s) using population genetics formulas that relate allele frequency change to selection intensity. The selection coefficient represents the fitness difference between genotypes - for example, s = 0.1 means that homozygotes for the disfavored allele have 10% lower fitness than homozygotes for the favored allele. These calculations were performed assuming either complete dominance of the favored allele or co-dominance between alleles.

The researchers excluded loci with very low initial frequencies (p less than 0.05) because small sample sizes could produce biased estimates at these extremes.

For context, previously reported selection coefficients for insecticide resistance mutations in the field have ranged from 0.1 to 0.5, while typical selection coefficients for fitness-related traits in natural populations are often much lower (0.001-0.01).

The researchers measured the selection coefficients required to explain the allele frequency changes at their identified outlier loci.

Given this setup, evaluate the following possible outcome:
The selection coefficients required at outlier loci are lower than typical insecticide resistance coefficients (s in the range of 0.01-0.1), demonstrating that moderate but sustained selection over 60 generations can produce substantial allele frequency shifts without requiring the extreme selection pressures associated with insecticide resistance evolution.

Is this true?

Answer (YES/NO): NO